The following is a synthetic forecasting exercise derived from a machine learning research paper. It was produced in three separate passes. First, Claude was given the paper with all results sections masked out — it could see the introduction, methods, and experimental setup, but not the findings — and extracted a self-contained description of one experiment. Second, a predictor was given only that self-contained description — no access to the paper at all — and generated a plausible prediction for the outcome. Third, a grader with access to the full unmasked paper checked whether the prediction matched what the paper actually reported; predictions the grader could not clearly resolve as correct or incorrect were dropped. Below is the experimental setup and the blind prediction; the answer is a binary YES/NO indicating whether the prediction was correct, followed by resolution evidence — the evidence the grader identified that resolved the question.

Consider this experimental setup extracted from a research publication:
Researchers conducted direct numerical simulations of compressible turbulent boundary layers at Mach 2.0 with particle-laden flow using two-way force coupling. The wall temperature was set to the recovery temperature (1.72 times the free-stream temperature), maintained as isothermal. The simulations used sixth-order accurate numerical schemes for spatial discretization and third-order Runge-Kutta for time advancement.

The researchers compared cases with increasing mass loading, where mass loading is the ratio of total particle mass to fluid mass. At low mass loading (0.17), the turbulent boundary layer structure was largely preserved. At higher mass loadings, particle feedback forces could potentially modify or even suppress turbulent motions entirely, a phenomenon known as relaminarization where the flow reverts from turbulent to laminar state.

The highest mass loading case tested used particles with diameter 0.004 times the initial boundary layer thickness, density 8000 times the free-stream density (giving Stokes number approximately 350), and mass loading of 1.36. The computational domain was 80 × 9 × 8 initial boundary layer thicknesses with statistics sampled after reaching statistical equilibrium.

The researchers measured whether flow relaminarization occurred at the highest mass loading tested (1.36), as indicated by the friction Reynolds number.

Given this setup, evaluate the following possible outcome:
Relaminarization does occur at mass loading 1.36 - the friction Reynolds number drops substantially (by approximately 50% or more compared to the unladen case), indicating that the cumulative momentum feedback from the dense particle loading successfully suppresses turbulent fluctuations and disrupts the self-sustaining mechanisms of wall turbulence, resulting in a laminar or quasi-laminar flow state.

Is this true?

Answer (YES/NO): NO